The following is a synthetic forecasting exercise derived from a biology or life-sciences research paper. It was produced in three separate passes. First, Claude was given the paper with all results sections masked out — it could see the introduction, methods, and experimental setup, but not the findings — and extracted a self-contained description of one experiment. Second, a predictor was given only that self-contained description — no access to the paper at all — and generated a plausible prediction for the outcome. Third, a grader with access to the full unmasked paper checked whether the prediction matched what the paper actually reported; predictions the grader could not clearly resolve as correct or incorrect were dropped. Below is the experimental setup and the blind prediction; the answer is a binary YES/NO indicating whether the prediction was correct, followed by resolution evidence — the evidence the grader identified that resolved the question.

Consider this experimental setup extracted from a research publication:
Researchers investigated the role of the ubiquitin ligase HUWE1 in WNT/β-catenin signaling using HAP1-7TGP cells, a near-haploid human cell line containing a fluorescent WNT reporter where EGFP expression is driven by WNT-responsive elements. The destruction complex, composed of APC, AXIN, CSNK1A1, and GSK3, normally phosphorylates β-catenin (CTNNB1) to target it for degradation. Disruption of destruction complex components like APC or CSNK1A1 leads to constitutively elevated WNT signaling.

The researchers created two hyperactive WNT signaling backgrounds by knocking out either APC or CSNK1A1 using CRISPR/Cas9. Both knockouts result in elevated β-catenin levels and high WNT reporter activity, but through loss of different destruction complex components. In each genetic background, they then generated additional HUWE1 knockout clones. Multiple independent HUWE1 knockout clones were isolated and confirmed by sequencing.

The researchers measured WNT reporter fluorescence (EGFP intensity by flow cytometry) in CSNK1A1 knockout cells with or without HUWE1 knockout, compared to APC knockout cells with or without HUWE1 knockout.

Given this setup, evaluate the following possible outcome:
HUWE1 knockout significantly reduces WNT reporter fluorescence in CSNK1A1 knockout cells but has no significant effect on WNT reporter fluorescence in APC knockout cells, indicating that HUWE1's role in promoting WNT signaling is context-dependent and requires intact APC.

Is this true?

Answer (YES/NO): YES